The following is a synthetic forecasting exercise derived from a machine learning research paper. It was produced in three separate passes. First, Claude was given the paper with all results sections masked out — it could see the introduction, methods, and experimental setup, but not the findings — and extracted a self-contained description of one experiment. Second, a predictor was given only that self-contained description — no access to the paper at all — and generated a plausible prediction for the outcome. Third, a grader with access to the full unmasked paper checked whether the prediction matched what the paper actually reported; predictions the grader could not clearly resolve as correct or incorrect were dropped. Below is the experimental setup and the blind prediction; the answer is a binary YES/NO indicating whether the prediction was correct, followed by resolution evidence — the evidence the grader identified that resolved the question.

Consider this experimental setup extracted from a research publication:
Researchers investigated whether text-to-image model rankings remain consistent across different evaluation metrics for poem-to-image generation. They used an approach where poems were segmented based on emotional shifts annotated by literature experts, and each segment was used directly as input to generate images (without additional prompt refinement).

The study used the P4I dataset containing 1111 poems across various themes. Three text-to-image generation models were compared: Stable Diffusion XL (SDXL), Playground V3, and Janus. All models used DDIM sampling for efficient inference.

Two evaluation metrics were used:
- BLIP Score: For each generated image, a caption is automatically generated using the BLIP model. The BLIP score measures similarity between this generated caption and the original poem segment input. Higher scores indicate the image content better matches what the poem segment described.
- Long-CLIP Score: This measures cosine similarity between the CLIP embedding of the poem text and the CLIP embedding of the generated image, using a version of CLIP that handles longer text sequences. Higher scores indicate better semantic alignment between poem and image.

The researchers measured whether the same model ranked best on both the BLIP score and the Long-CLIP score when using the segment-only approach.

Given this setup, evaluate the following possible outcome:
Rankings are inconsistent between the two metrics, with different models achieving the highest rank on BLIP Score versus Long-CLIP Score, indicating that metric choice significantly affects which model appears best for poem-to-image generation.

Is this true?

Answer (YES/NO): NO